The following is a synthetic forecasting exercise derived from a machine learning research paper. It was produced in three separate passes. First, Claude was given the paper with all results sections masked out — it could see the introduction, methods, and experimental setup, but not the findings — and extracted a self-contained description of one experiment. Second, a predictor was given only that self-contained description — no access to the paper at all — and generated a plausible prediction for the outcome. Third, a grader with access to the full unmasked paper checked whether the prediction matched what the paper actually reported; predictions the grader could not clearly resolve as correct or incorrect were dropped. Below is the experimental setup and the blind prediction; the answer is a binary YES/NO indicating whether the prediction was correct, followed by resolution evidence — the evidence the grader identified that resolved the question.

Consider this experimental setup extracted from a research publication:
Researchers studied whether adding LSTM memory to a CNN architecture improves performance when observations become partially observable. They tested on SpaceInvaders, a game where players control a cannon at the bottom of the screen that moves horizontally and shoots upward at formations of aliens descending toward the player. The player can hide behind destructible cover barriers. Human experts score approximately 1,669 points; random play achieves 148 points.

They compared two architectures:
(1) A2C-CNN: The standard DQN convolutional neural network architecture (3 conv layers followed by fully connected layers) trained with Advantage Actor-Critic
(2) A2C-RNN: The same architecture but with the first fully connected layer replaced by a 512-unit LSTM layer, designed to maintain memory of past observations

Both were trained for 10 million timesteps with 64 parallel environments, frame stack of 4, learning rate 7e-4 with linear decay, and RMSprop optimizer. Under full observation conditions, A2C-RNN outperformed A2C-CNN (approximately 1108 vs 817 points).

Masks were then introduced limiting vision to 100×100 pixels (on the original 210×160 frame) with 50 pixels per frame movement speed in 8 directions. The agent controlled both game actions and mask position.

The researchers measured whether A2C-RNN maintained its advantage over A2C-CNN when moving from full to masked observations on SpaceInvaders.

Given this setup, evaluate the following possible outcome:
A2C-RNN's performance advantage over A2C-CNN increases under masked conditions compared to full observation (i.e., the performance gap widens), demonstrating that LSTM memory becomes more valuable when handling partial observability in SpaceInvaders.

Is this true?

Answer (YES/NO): NO